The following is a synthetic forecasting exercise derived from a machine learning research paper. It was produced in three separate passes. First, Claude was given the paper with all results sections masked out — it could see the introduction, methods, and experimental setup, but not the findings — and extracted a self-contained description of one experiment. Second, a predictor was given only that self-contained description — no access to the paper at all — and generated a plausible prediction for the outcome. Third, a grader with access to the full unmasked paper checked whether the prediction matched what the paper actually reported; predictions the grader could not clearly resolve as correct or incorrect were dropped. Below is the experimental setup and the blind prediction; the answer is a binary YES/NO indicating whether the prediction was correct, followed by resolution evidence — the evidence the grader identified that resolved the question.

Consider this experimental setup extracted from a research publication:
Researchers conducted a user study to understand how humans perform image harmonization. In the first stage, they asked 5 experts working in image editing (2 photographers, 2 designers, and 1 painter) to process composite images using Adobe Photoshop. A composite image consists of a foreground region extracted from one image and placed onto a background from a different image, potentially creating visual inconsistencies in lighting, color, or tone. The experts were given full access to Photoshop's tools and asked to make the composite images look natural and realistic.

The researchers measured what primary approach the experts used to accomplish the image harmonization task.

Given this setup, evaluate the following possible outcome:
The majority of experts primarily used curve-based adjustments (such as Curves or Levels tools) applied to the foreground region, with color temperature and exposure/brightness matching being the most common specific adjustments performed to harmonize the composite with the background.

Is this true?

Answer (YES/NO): NO